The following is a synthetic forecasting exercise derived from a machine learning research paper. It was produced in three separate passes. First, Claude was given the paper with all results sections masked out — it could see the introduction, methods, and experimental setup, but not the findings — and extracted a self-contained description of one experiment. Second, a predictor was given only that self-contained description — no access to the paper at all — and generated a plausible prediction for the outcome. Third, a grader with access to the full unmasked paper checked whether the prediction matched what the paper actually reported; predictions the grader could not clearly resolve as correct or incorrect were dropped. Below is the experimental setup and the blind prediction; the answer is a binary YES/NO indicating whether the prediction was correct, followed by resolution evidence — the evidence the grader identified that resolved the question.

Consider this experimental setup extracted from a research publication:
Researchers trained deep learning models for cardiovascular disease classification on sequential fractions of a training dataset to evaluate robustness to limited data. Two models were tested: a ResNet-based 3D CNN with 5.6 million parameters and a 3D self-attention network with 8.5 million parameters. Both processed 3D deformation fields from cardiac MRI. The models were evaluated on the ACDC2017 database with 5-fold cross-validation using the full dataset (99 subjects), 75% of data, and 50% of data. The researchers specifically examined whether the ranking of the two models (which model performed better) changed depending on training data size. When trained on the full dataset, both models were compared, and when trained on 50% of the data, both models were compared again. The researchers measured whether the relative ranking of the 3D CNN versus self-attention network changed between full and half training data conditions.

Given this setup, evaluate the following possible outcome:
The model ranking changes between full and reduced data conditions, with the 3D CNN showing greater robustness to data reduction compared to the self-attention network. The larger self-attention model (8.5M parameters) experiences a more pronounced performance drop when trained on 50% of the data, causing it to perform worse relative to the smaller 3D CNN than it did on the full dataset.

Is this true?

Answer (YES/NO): NO